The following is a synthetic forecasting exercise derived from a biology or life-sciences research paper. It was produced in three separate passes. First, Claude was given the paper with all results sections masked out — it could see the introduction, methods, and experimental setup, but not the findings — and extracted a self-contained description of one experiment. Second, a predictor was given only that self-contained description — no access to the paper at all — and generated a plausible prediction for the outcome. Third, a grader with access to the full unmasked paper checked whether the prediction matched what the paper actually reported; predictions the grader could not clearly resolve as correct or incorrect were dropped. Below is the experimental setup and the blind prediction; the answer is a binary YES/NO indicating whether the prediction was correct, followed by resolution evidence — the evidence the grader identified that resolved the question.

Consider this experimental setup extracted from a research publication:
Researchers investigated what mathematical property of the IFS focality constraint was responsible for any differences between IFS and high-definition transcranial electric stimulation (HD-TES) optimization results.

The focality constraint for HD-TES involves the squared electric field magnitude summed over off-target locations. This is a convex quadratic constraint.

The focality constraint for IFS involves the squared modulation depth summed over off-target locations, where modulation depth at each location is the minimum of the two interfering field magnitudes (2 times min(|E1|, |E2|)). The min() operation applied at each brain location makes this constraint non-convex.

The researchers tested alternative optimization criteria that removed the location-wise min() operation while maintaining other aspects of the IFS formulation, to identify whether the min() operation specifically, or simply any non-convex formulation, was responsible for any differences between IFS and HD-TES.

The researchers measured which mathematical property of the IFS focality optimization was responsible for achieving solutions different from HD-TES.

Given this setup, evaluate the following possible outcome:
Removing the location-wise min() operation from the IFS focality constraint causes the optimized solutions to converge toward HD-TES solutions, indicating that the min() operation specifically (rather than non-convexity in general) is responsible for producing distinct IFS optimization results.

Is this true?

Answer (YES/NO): YES